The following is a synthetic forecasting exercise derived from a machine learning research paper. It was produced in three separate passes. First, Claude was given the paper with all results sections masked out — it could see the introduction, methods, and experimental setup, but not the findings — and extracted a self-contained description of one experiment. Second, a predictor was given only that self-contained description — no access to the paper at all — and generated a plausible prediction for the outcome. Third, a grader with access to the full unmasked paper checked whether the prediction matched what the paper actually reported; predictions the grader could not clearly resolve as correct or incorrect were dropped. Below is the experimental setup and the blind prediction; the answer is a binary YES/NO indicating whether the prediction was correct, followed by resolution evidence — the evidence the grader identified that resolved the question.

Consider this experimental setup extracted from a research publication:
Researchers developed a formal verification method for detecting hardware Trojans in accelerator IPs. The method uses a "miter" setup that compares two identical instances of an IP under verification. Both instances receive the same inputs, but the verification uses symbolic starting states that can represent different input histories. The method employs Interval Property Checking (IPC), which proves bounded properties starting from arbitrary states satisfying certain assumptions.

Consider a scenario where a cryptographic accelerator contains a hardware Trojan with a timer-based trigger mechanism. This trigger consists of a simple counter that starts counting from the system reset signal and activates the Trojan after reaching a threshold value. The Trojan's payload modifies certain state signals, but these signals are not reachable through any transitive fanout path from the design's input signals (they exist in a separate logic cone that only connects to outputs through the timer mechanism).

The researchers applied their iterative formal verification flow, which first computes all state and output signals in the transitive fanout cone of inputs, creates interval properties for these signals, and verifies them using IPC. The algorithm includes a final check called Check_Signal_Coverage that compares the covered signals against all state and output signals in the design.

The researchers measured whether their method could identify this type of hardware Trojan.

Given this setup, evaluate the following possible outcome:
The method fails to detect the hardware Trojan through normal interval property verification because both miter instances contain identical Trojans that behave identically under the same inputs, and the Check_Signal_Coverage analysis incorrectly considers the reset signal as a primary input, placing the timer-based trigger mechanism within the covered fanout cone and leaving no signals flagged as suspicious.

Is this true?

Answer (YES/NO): NO